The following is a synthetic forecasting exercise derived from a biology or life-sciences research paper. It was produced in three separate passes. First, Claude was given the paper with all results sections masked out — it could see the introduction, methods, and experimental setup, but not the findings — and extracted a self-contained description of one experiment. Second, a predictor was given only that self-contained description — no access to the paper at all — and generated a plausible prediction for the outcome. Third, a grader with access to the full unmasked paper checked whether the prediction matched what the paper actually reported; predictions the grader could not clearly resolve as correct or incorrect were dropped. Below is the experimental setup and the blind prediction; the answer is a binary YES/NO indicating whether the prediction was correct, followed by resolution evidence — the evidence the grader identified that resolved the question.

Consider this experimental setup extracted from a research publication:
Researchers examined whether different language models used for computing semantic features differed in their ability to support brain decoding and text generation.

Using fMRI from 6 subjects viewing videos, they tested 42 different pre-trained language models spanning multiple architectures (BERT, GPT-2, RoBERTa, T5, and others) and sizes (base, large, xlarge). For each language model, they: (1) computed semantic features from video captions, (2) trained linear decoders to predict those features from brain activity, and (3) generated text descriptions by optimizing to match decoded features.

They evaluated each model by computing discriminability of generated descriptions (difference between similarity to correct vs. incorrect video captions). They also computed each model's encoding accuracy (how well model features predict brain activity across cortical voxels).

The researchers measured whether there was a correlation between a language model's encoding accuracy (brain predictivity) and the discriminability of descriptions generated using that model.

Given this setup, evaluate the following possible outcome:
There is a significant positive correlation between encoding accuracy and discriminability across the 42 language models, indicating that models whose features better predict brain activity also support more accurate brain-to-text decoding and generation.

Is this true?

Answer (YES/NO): YES